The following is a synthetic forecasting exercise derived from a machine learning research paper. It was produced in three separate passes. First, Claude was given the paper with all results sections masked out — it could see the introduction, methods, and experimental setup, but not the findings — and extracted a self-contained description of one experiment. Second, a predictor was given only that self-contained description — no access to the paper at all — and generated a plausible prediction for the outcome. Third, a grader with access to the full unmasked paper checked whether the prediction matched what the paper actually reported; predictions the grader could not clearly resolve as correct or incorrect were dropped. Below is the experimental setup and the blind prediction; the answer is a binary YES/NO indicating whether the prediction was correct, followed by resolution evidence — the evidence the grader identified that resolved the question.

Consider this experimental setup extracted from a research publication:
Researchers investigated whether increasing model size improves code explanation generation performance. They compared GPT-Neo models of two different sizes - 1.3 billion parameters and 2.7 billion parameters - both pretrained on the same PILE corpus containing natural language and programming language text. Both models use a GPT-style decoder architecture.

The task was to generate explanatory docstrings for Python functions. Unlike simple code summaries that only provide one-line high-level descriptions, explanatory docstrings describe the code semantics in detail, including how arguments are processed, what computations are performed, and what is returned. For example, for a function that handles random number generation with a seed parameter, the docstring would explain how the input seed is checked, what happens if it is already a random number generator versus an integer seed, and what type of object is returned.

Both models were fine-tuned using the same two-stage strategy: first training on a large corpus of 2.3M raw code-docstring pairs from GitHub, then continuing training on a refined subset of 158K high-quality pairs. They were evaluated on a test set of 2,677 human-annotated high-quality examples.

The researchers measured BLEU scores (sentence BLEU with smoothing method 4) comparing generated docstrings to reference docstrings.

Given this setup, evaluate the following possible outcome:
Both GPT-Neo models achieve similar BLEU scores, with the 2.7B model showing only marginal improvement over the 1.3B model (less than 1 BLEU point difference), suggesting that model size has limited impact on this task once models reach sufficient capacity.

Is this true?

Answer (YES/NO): YES